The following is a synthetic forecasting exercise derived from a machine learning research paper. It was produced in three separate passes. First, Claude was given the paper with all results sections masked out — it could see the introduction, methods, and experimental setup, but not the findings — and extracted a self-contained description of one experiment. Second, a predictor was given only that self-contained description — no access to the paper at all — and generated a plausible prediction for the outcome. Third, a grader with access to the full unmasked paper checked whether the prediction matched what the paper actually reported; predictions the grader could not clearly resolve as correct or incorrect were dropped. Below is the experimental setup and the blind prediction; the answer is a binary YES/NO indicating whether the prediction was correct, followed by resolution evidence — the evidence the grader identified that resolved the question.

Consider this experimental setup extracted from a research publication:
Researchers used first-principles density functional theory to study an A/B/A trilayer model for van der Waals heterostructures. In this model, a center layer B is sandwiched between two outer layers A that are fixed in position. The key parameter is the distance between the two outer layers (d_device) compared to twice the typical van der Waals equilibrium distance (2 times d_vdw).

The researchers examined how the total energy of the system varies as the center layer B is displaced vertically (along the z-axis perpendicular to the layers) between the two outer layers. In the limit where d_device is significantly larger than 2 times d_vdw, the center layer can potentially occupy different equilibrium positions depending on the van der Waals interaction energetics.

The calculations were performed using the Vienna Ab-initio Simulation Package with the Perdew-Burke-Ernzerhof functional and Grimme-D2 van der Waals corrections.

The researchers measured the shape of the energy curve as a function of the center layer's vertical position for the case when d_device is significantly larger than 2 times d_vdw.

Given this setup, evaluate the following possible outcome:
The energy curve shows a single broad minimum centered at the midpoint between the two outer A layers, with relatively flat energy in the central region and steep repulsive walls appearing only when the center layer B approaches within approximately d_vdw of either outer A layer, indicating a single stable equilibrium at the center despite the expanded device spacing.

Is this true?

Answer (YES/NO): NO